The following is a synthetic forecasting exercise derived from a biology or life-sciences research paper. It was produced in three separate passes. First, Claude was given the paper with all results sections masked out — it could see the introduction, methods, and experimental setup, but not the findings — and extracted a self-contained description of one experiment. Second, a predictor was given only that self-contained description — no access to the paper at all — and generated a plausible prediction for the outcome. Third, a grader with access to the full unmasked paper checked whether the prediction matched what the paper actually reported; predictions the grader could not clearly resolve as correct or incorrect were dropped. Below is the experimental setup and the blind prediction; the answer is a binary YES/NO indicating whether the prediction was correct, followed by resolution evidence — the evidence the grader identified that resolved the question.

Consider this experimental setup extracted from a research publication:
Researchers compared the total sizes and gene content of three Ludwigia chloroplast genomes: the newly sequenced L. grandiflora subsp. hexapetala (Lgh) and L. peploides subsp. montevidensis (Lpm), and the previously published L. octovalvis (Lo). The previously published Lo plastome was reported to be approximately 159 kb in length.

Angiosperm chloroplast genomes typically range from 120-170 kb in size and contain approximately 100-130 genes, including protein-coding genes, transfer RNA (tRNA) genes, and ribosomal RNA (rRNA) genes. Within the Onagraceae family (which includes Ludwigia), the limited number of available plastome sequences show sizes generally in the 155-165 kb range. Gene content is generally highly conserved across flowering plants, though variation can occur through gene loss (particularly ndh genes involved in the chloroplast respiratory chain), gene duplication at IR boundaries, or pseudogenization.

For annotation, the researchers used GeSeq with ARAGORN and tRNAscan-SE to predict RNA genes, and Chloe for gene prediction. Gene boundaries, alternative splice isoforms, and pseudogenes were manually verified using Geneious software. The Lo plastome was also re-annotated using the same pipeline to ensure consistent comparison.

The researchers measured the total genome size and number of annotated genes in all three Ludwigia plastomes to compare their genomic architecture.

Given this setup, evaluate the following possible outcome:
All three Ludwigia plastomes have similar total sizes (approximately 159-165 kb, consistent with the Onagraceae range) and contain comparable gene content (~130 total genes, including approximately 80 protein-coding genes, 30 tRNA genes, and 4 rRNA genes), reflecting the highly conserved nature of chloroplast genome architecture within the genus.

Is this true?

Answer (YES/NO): NO